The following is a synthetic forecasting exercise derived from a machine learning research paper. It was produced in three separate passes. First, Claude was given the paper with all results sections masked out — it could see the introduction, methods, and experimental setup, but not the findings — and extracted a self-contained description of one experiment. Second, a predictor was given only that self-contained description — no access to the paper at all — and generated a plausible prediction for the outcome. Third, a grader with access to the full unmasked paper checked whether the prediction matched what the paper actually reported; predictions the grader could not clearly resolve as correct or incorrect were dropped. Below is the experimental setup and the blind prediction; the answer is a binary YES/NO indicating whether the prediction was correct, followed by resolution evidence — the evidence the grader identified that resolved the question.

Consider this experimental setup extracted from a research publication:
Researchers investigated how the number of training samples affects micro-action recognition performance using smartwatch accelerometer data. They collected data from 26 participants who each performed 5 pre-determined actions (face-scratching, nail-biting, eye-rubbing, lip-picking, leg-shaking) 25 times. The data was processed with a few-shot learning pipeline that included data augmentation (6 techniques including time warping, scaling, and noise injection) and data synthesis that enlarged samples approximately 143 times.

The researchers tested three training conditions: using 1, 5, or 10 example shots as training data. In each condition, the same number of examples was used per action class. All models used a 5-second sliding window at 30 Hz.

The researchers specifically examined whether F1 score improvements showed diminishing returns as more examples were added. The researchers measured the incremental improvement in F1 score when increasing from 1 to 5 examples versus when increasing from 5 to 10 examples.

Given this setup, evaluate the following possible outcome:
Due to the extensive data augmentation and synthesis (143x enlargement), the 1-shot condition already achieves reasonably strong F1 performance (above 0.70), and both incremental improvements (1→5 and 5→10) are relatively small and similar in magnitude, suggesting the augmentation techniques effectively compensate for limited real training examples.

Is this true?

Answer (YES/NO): NO